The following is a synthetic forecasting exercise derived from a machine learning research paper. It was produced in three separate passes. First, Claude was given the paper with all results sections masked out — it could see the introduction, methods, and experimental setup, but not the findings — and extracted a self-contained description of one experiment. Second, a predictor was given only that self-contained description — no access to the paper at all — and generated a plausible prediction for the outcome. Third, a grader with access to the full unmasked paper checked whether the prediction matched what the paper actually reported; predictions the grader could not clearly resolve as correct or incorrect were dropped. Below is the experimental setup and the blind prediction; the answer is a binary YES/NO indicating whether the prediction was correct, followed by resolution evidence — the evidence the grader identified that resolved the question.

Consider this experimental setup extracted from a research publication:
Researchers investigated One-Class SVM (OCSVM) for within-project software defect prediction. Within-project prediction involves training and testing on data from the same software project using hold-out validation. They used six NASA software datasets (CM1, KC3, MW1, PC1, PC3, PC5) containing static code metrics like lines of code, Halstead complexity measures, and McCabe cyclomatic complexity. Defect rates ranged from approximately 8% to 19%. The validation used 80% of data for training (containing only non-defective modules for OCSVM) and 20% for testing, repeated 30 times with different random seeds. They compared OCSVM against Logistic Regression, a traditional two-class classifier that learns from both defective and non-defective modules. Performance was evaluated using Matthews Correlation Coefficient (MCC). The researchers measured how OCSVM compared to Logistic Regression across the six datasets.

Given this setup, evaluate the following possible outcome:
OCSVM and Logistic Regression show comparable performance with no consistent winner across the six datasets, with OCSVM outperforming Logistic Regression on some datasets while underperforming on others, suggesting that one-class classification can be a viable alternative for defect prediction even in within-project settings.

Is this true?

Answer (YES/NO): NO